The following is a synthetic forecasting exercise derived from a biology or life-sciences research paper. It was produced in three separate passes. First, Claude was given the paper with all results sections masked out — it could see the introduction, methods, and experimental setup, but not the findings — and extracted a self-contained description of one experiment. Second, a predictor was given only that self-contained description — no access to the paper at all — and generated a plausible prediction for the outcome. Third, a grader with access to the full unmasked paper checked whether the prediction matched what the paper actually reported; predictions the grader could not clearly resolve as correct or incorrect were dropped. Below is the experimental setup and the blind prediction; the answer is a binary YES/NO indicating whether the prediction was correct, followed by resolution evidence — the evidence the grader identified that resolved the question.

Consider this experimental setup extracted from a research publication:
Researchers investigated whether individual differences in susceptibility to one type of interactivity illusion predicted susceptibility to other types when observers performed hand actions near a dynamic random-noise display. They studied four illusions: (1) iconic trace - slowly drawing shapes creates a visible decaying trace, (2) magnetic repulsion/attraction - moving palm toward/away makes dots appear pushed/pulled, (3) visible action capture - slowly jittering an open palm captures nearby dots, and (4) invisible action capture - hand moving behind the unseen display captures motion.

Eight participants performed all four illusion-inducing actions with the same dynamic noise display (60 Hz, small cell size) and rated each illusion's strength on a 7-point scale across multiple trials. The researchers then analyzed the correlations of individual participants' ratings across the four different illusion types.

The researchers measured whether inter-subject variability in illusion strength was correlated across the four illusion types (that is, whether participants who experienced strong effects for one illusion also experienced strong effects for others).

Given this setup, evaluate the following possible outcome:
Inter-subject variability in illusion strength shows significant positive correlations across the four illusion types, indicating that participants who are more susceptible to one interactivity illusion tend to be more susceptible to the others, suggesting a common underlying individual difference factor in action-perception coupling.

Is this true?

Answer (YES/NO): NO